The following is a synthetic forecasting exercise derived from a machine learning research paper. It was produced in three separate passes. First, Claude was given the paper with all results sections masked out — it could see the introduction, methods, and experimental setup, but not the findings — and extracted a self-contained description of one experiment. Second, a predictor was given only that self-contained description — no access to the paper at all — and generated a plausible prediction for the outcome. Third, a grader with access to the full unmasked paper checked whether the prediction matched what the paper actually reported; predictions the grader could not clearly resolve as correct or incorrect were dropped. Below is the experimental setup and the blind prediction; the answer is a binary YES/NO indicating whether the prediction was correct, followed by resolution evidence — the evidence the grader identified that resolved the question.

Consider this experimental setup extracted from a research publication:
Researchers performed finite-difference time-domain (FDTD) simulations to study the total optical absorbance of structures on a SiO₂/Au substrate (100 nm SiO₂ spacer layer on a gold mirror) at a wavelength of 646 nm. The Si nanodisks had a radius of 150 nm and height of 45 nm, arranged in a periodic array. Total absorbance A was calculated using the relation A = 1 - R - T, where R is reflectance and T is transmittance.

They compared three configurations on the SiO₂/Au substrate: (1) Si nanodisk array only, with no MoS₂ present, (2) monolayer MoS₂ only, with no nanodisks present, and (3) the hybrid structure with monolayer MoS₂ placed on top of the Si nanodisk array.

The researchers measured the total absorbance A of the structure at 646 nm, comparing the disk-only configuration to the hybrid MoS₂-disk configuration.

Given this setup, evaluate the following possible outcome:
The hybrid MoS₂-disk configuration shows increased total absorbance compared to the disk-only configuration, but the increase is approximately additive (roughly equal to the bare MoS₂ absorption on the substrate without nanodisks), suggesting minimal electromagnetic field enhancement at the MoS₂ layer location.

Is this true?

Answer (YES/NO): NO